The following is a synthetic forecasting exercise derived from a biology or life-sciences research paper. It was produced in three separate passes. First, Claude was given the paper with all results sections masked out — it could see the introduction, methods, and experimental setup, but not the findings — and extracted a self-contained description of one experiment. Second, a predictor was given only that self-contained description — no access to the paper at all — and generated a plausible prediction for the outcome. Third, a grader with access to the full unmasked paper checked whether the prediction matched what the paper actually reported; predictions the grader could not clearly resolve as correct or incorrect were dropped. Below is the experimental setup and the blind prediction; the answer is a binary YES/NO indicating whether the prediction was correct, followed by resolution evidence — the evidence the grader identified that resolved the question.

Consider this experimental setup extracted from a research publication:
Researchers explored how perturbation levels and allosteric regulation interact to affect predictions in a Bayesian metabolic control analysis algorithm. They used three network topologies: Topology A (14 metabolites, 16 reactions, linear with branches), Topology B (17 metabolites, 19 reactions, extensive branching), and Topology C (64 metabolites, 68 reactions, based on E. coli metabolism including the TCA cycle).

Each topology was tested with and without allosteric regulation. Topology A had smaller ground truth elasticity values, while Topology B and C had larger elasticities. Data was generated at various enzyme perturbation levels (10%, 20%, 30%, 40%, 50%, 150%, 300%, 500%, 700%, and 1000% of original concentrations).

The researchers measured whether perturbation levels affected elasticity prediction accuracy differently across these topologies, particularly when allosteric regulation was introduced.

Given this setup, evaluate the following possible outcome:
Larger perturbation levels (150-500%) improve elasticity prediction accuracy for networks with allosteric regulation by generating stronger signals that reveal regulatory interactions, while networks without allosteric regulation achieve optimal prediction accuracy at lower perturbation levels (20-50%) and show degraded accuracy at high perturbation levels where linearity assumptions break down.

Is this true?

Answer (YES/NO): NO